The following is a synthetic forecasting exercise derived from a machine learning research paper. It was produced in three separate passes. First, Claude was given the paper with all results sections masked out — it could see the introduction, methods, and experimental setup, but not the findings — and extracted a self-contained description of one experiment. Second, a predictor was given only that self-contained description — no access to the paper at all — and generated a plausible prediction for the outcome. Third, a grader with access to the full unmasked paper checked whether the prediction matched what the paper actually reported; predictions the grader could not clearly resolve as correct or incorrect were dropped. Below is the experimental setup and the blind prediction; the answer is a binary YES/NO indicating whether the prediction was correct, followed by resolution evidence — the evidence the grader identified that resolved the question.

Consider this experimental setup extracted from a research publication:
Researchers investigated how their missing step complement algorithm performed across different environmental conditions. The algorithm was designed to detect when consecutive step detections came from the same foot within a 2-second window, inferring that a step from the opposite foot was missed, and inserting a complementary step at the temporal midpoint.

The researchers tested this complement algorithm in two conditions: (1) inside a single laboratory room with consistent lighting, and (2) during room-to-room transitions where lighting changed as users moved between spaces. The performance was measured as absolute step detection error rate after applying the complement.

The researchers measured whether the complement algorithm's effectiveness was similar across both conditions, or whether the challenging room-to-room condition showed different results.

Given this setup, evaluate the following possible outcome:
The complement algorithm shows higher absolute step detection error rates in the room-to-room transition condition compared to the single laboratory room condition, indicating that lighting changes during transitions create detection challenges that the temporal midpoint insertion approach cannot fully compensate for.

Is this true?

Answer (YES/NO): YES